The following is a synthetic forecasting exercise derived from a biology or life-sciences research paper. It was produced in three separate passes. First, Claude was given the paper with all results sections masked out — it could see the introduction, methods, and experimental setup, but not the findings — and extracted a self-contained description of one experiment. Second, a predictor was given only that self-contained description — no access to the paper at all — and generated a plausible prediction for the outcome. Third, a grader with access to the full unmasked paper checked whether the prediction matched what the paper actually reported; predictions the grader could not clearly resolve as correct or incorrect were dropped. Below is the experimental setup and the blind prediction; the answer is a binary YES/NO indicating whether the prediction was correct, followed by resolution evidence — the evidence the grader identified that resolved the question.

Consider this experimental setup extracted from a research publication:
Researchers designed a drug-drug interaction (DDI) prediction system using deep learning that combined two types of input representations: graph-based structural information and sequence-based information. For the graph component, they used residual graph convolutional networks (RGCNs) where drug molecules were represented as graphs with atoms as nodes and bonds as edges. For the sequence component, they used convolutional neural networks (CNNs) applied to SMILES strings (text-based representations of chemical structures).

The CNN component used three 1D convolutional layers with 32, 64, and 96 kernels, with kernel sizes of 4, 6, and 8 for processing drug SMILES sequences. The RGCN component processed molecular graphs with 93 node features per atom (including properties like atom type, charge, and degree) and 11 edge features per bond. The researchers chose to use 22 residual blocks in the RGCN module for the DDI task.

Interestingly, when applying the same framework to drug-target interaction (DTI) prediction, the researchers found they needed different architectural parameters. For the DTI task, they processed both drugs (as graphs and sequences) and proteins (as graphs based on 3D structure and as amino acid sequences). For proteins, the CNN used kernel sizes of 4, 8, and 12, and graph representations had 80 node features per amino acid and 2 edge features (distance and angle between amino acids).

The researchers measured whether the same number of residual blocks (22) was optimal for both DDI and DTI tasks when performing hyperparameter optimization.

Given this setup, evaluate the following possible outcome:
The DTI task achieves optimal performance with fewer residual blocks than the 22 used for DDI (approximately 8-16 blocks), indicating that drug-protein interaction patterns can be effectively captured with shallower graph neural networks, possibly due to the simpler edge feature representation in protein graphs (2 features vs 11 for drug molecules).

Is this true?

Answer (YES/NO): NO